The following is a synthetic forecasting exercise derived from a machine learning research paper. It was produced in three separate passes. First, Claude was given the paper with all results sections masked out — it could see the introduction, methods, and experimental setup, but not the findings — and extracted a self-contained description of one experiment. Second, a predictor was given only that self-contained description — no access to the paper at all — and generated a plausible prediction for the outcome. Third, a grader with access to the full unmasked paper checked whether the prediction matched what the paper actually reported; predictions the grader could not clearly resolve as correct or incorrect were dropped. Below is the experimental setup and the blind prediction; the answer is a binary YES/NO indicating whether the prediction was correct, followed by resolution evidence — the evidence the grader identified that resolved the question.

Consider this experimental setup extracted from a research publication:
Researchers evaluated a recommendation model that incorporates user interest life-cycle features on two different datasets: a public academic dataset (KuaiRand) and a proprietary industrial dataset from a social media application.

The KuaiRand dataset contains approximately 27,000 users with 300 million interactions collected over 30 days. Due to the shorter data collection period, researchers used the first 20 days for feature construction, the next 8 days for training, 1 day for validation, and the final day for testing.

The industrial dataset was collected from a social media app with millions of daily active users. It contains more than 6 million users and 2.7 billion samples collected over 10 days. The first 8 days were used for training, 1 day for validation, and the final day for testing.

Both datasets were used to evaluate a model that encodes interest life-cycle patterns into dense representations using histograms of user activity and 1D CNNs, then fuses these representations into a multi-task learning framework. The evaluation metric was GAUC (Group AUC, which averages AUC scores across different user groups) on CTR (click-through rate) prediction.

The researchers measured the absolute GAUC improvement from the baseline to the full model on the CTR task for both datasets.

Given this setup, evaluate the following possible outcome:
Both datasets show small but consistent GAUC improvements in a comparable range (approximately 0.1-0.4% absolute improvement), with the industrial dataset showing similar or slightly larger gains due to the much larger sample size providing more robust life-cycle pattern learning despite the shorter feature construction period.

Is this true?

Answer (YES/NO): NO